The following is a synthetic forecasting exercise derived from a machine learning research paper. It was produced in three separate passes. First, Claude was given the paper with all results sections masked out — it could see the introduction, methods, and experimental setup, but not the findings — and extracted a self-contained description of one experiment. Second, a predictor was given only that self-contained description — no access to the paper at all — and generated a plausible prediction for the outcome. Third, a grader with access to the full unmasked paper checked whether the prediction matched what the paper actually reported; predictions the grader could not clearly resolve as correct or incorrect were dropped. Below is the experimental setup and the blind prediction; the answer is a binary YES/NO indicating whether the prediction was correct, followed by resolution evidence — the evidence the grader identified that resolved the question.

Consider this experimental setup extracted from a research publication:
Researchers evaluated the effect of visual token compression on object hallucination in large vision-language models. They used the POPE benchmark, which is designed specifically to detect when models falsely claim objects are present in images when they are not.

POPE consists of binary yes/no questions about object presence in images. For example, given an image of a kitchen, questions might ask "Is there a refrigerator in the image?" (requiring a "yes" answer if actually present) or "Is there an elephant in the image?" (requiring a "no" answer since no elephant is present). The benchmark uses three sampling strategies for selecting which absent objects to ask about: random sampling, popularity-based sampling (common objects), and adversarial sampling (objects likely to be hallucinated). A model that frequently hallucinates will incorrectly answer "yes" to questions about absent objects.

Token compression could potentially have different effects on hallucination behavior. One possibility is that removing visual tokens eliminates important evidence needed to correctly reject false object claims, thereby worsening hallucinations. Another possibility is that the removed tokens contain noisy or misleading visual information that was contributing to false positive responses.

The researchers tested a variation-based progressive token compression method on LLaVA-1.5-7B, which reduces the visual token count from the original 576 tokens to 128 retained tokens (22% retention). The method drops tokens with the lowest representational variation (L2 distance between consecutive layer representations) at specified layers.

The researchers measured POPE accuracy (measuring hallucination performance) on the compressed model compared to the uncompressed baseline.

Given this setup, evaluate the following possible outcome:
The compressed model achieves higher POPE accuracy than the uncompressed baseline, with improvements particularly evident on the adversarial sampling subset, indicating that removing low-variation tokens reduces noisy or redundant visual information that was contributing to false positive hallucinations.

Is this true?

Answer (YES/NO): NO